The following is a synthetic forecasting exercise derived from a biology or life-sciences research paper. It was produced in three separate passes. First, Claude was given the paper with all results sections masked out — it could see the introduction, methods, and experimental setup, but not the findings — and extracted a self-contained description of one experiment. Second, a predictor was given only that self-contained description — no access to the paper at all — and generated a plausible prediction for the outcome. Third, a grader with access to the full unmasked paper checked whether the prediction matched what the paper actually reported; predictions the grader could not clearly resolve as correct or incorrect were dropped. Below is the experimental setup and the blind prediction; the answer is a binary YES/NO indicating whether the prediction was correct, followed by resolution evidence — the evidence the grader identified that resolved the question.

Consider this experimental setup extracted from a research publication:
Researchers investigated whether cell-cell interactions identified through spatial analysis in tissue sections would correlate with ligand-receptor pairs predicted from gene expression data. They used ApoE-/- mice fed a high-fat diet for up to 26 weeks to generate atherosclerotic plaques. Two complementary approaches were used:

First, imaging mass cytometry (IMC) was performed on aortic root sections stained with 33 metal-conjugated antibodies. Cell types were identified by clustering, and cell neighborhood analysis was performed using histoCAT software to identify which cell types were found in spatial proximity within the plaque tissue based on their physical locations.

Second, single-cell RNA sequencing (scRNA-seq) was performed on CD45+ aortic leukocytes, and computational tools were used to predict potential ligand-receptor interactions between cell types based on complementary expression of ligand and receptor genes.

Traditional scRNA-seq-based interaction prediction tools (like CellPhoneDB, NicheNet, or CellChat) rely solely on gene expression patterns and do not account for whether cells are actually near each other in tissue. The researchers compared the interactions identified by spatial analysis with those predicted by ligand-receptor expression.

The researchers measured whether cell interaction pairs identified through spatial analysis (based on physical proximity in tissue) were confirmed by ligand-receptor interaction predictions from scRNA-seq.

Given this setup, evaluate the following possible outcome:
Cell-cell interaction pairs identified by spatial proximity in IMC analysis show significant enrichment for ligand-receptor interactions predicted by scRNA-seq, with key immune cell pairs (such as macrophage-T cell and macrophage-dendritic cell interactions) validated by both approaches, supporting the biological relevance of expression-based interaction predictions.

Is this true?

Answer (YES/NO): NO